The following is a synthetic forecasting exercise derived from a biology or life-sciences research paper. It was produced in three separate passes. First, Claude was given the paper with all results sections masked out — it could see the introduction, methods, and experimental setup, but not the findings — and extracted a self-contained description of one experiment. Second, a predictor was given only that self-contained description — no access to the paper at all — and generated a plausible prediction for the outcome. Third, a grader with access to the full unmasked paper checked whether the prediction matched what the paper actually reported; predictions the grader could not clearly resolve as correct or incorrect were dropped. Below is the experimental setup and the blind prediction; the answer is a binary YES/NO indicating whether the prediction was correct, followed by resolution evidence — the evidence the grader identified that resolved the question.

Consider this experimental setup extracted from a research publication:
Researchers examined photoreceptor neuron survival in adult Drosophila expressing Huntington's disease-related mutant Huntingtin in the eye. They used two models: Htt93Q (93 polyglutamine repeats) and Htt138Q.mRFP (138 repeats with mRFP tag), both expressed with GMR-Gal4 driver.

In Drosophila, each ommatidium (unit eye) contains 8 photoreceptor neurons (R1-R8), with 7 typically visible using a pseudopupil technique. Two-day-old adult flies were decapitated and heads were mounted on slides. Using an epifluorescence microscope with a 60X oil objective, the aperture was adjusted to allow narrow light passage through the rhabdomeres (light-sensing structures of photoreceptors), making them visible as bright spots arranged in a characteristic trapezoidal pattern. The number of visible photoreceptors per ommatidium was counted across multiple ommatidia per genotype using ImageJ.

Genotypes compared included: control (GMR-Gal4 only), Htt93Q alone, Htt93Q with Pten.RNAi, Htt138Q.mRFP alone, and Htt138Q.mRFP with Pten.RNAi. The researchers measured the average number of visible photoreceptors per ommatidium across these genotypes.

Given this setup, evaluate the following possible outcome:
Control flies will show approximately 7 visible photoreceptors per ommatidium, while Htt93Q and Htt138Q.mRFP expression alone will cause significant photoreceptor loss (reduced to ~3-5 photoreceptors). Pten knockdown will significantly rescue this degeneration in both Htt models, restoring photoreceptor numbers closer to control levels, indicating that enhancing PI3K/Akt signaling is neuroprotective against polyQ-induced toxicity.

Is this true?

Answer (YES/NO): NO